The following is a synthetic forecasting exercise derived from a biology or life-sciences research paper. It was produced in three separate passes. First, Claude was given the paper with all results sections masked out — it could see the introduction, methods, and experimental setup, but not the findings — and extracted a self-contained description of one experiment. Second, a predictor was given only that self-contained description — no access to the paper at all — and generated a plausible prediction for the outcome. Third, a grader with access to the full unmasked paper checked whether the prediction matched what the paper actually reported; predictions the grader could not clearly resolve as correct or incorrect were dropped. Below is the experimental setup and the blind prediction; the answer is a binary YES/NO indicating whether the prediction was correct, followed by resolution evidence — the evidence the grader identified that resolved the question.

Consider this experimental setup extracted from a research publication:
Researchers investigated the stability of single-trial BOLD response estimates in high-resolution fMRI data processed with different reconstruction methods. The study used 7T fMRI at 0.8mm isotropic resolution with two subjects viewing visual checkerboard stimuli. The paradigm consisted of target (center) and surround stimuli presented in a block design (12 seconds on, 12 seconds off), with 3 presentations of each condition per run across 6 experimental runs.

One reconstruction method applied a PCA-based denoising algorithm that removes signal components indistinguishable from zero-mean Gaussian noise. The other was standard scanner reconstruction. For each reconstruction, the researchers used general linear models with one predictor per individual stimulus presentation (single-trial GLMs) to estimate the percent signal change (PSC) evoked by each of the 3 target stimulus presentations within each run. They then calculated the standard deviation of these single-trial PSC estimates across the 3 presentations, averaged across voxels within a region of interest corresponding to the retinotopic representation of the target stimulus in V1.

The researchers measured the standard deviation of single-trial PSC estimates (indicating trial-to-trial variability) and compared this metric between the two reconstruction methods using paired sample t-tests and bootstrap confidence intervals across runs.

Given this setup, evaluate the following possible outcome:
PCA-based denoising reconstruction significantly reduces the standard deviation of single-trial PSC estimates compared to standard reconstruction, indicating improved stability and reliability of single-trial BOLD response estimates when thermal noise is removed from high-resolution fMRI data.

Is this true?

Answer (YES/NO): YES